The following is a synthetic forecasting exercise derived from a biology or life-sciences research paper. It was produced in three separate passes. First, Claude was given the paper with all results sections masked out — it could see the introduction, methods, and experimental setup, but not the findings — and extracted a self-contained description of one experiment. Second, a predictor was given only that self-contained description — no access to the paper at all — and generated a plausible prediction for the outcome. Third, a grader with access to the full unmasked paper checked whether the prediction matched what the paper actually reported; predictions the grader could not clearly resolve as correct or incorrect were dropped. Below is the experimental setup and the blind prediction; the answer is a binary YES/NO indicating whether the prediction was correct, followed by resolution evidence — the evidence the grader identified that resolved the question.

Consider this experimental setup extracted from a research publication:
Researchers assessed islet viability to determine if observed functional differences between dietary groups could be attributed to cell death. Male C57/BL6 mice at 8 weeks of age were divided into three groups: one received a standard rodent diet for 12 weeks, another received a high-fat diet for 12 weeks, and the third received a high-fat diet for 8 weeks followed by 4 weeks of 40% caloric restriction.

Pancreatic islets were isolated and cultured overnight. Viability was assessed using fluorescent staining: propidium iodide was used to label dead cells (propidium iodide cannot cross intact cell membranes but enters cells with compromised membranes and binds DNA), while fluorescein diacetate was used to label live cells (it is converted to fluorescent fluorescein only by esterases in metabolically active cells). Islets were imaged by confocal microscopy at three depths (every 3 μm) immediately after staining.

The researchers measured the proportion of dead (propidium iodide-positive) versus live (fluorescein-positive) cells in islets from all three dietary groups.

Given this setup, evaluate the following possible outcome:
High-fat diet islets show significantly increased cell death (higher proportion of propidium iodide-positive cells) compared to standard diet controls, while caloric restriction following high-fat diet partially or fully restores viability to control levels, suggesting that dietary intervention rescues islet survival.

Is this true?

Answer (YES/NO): NO